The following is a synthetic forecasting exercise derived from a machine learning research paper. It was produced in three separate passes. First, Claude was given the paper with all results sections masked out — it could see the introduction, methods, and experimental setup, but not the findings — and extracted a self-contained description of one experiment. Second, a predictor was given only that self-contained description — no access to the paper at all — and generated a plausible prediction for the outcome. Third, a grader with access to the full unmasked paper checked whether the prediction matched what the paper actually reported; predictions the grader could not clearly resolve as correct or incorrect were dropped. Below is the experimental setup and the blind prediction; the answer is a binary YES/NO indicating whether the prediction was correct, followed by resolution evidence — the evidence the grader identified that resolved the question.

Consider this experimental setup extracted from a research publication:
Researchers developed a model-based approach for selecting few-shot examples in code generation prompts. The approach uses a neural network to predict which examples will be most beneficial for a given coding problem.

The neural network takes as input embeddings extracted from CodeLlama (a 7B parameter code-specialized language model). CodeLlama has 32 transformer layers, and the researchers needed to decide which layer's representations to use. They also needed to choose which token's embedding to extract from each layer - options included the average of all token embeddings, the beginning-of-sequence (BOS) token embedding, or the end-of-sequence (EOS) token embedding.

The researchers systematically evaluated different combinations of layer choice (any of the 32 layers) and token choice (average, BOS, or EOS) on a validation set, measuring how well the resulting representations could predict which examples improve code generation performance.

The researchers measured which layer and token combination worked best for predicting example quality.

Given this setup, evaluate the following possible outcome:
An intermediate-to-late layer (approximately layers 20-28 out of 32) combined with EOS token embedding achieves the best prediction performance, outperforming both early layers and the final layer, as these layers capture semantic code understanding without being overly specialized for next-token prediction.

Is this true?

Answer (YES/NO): NO